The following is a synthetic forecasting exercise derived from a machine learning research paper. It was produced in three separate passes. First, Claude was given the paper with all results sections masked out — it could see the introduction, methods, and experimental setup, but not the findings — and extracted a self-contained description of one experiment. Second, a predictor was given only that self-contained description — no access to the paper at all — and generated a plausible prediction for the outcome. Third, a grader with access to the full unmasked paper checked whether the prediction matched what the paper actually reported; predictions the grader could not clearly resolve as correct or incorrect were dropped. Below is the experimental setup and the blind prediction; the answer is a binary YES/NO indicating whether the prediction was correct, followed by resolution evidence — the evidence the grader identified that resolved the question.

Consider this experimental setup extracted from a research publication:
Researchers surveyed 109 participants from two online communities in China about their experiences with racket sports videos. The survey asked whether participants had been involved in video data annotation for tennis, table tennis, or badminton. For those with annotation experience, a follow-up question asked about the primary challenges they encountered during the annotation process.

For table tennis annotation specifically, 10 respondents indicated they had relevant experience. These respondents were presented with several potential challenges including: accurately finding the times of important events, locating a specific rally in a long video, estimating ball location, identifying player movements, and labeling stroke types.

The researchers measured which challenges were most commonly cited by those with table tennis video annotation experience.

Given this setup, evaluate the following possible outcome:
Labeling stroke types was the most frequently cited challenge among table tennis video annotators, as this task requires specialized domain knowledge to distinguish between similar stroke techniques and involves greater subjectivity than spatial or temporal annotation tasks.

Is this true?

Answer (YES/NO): NO